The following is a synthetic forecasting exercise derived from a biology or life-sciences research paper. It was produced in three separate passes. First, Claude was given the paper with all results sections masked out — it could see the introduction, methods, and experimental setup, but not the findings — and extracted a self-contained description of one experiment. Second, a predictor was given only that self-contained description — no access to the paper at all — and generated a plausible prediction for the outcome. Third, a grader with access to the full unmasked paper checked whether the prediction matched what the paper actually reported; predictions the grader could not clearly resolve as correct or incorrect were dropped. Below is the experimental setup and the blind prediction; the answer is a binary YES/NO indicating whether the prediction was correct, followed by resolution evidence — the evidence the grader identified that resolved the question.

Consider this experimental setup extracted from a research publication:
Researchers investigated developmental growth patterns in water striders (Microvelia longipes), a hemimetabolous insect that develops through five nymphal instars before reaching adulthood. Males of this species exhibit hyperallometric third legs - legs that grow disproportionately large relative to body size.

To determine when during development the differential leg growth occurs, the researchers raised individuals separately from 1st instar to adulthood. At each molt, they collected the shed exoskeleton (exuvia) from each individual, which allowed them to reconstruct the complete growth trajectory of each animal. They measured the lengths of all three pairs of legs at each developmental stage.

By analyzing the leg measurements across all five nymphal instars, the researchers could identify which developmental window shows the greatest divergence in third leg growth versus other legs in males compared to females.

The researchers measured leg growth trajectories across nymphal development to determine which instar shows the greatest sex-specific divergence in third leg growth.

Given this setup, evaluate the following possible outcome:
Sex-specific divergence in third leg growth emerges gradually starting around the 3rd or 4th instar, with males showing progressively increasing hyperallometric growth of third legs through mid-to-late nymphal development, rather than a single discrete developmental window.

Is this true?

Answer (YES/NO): NO